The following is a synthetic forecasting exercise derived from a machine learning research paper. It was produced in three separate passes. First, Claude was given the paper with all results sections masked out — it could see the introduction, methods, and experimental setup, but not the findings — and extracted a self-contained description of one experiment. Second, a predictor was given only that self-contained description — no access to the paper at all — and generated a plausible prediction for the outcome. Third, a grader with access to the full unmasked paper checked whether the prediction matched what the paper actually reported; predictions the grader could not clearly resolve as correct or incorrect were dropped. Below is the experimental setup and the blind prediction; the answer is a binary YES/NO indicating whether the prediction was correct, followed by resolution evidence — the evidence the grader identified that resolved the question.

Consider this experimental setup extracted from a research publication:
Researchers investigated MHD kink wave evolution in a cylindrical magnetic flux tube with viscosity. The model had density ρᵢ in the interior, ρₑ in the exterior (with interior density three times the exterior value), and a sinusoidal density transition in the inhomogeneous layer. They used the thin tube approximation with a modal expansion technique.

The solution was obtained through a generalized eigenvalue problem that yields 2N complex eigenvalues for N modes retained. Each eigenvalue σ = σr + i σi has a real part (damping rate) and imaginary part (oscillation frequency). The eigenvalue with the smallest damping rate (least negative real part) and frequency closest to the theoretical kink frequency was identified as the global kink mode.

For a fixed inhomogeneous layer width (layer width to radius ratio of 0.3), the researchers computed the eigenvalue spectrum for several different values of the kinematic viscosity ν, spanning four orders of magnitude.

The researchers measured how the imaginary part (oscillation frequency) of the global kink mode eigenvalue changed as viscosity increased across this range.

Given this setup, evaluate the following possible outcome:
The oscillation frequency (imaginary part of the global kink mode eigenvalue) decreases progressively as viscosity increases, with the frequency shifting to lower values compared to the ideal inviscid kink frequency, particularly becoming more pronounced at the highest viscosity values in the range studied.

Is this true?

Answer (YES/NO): NO